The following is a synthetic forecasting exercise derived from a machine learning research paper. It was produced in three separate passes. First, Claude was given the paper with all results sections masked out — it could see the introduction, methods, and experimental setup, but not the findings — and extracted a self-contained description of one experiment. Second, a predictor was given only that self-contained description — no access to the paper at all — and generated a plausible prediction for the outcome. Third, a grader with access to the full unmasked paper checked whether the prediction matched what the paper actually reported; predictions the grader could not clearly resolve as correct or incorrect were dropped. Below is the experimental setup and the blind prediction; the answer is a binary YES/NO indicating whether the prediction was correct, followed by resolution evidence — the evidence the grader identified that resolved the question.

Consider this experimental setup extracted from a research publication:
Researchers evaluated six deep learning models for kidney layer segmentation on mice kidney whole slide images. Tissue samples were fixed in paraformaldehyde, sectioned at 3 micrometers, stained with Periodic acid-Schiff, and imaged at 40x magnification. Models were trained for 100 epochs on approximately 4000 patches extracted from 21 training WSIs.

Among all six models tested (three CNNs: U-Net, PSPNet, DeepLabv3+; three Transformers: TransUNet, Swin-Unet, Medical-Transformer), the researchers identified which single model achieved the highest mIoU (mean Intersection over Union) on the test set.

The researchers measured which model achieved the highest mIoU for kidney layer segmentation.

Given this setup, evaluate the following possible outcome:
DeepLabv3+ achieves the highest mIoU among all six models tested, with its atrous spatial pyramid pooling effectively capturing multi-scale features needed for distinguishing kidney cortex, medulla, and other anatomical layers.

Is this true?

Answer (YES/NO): NO